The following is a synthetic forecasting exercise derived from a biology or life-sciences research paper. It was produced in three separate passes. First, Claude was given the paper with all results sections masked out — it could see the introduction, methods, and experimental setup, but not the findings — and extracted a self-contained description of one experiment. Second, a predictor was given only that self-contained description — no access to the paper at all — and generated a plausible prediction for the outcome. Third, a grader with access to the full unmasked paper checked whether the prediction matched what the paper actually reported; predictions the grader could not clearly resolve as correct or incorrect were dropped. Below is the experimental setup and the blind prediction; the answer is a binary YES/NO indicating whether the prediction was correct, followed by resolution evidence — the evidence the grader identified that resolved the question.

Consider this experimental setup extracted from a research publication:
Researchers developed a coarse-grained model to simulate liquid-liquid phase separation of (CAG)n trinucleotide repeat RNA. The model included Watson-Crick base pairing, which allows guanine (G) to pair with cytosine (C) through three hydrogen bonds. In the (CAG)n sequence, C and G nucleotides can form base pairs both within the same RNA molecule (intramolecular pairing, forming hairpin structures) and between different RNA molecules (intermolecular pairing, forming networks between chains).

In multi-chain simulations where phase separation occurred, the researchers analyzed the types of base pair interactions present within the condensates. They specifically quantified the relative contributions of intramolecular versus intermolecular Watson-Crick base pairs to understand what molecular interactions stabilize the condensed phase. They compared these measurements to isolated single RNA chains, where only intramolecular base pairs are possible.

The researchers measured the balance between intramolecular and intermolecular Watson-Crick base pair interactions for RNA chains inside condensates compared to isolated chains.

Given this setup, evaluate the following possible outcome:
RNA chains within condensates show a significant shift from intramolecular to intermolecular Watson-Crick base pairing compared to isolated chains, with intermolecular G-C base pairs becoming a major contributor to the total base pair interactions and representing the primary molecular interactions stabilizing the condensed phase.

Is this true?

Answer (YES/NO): YES